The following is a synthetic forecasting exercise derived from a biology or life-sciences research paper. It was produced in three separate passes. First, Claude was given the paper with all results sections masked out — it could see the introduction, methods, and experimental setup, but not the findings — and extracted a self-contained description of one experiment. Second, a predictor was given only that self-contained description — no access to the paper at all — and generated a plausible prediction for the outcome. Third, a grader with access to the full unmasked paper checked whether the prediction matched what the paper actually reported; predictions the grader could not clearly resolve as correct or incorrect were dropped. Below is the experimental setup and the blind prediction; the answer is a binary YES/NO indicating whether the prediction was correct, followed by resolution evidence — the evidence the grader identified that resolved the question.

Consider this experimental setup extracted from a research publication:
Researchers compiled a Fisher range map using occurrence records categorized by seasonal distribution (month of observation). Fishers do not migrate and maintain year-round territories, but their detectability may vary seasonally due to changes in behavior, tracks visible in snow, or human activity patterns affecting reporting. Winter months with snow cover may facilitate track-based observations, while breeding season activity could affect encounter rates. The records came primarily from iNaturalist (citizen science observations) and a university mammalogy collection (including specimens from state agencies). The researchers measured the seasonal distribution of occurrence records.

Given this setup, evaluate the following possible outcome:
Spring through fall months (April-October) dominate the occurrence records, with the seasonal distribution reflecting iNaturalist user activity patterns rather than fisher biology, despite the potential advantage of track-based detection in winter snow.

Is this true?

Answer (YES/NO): NO